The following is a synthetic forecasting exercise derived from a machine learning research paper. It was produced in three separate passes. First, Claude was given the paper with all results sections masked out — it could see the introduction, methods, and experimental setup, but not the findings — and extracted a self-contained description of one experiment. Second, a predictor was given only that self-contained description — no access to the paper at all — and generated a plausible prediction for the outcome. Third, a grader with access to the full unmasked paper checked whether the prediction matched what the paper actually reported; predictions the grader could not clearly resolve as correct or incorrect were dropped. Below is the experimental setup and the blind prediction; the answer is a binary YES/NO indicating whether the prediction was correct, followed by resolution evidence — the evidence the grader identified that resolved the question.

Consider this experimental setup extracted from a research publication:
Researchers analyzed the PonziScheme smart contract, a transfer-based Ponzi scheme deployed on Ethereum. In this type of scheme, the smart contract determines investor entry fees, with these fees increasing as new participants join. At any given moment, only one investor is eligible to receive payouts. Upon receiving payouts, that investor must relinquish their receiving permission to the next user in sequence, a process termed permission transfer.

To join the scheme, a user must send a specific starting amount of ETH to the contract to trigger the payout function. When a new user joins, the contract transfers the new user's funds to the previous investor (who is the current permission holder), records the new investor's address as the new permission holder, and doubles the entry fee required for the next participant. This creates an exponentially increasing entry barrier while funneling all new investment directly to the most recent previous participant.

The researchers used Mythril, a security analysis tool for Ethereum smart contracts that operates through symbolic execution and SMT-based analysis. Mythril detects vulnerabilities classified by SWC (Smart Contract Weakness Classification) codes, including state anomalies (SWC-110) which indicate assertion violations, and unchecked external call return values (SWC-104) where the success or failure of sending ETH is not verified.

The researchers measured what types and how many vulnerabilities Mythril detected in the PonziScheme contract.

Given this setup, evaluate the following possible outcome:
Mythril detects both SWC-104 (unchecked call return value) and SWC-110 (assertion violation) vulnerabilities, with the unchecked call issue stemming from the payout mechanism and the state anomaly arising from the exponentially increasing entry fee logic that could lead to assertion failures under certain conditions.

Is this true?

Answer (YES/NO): NO